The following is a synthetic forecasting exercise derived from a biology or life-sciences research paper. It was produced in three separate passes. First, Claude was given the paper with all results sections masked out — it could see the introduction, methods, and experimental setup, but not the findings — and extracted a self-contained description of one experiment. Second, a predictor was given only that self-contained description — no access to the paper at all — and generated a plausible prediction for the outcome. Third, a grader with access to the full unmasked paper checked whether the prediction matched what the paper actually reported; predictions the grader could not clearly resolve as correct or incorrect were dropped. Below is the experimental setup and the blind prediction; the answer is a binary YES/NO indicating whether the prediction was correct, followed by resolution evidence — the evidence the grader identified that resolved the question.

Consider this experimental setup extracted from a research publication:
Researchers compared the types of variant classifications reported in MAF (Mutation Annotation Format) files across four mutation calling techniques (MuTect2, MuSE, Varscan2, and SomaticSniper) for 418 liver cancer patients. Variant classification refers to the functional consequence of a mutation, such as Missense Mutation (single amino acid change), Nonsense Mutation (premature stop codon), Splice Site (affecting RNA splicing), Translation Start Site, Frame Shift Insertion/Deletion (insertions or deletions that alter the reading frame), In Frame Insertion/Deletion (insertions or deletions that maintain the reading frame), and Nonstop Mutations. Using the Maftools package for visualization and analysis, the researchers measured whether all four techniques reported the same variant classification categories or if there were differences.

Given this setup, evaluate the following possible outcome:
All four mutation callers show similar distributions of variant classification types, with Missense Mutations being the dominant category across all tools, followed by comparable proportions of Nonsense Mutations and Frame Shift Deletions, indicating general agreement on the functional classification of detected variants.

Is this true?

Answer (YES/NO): NO